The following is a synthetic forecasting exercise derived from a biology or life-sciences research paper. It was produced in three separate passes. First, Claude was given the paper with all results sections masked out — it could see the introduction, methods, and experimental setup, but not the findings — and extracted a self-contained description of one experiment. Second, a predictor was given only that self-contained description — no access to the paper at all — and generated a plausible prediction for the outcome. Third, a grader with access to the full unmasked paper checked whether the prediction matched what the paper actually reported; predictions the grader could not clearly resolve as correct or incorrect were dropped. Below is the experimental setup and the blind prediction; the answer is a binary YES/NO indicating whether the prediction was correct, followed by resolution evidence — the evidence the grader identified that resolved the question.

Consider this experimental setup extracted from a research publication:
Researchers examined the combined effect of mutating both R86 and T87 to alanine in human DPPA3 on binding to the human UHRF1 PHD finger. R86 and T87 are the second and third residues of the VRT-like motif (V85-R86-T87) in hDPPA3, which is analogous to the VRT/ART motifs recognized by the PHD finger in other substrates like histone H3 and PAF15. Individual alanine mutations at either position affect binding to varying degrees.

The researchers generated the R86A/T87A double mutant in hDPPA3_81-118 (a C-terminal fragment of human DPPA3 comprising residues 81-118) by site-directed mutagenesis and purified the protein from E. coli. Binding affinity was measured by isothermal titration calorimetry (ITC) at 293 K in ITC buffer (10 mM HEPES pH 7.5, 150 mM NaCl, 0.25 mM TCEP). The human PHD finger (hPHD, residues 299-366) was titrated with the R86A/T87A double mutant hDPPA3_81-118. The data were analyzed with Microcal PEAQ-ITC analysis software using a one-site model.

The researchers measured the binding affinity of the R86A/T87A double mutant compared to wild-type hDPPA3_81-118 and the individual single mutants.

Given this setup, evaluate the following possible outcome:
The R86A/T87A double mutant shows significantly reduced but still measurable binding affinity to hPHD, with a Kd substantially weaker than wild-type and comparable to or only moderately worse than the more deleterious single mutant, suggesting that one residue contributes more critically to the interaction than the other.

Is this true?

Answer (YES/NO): NO